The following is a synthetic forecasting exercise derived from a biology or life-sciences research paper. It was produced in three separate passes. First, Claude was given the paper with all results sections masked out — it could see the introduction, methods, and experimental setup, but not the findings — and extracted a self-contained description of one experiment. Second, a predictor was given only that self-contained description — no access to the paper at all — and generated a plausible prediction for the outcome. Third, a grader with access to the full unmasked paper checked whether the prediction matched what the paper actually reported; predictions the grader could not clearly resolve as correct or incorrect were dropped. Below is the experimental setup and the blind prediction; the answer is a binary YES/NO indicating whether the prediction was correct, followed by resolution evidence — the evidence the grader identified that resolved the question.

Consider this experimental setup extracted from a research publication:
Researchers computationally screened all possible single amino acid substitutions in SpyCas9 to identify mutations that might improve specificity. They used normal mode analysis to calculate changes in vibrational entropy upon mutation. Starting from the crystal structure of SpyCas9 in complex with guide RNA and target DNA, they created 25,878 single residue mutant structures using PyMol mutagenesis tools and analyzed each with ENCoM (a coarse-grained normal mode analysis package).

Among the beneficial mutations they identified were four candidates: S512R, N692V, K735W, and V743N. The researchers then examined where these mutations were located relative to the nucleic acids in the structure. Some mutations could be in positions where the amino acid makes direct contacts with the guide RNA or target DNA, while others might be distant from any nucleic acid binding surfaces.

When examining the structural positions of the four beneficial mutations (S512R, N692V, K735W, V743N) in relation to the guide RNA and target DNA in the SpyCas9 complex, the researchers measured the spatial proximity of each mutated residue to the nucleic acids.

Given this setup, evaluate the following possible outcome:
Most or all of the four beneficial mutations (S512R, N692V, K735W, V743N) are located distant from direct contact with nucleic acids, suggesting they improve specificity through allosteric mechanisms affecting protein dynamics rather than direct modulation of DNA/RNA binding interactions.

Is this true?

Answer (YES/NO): NO